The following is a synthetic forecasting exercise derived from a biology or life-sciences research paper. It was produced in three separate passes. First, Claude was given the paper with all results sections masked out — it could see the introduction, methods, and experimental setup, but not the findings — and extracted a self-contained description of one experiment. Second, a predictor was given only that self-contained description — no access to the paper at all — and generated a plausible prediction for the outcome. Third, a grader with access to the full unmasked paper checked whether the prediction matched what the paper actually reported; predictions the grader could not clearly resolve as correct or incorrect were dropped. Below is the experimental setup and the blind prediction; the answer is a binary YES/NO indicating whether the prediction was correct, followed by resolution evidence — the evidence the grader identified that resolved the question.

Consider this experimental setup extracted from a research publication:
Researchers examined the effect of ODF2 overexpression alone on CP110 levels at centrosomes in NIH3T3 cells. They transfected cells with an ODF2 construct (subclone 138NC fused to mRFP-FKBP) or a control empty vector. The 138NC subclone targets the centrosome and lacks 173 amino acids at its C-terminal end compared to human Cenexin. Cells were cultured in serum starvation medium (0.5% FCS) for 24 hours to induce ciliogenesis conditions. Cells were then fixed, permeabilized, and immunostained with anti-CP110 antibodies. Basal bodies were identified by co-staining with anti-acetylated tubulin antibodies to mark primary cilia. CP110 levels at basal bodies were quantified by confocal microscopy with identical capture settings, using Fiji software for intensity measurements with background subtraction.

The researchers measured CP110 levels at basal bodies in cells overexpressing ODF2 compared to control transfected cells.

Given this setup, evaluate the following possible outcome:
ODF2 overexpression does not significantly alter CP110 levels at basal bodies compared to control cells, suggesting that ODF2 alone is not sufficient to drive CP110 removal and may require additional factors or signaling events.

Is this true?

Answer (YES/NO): NO